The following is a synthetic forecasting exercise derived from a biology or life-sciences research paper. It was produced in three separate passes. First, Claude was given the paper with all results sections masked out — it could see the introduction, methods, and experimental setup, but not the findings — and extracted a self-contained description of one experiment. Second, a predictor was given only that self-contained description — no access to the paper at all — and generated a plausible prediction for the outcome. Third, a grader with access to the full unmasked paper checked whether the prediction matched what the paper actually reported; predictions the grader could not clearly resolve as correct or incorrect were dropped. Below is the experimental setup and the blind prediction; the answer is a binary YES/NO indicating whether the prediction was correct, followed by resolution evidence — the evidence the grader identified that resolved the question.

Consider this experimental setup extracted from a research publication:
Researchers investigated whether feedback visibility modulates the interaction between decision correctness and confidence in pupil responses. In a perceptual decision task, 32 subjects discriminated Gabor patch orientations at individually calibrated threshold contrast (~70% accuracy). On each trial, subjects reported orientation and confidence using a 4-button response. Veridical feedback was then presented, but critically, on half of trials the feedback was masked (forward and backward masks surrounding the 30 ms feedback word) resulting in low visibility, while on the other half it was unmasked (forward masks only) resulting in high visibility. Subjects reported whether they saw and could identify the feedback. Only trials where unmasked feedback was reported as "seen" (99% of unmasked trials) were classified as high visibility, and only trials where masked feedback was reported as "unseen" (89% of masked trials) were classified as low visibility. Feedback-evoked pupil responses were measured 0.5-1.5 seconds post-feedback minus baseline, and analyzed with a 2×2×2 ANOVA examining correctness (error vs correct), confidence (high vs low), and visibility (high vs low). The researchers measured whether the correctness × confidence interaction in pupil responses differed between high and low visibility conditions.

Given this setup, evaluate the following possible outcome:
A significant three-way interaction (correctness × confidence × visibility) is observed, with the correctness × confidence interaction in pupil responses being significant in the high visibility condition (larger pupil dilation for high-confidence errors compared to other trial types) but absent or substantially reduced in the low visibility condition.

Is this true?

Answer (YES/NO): YES